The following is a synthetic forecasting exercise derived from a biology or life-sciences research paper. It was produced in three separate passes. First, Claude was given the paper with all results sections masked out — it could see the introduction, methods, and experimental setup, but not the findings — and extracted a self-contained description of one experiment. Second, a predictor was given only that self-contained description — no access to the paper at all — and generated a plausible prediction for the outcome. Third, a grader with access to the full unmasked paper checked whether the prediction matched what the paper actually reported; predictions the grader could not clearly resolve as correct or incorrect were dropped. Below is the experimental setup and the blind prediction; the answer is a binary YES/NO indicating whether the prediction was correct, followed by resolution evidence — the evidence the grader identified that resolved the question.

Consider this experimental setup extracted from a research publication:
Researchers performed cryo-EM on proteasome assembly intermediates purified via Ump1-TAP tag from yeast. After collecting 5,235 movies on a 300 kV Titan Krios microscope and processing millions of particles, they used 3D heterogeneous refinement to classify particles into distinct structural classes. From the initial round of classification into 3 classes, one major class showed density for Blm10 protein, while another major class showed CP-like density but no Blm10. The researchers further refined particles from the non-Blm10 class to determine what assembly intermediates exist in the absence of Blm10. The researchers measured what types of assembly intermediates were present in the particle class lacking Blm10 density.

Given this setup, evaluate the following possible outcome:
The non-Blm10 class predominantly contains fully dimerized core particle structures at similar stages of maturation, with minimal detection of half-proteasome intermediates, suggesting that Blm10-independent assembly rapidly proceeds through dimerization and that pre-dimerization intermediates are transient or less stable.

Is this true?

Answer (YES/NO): NO